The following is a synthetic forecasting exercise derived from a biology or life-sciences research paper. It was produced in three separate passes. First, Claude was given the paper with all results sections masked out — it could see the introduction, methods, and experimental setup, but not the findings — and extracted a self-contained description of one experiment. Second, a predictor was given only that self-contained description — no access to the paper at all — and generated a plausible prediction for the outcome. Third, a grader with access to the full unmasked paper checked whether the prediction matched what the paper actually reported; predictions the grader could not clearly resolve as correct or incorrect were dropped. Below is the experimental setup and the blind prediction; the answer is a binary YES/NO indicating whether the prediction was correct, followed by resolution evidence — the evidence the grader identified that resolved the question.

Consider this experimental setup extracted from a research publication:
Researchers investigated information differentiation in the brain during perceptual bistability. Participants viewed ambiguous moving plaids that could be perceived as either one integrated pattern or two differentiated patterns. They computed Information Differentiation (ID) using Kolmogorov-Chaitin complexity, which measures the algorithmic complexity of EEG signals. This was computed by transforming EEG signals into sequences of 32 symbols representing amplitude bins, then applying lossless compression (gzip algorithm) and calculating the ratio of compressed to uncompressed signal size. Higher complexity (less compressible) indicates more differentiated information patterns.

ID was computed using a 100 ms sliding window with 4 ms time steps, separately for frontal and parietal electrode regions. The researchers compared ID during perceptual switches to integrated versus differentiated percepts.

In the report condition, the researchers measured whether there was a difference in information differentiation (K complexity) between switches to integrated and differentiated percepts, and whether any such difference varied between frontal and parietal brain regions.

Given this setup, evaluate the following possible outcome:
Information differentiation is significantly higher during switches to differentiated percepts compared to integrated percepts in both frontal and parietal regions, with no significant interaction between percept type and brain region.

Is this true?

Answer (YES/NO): NO